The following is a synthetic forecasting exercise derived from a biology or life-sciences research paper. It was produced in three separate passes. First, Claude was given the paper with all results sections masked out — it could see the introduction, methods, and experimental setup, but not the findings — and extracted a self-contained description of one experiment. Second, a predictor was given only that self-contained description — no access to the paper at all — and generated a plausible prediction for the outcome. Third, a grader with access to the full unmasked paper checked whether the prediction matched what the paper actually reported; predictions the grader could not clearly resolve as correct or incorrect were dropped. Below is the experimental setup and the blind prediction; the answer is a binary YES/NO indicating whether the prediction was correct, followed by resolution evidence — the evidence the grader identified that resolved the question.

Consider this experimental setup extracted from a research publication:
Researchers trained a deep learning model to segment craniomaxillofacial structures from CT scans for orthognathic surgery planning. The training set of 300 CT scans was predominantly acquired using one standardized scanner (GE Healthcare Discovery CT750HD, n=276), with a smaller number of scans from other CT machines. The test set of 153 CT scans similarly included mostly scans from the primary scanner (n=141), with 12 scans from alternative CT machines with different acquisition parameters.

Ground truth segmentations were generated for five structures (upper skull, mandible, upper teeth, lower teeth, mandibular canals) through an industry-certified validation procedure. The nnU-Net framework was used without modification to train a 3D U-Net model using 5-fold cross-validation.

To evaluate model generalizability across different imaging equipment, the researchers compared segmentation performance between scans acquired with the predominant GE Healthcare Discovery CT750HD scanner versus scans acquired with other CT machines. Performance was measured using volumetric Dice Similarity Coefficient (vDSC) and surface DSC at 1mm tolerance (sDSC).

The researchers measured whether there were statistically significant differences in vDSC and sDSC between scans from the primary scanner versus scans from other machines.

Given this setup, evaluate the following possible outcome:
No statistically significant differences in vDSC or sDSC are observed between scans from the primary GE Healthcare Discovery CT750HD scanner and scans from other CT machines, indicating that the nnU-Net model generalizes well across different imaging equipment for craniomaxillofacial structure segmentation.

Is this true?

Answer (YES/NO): YES